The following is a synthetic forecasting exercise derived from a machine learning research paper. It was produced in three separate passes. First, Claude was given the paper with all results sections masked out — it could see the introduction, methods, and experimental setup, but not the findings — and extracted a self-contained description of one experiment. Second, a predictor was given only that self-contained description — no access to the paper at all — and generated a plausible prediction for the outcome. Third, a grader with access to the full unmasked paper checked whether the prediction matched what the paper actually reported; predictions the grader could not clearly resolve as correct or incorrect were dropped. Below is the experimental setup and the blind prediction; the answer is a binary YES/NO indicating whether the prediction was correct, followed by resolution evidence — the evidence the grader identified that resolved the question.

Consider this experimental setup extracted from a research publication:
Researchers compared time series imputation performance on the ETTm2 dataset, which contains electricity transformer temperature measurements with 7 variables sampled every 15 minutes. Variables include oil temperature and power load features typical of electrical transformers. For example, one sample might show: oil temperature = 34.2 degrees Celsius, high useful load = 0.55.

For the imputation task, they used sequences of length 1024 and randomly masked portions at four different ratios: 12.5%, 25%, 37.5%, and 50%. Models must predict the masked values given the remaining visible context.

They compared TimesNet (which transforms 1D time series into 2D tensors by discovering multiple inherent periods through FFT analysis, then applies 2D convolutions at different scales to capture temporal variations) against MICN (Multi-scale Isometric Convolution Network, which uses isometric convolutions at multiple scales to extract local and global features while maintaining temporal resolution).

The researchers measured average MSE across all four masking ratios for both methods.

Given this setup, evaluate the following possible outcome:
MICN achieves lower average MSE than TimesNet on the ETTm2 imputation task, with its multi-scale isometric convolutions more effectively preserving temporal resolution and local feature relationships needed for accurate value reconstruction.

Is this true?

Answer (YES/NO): NO